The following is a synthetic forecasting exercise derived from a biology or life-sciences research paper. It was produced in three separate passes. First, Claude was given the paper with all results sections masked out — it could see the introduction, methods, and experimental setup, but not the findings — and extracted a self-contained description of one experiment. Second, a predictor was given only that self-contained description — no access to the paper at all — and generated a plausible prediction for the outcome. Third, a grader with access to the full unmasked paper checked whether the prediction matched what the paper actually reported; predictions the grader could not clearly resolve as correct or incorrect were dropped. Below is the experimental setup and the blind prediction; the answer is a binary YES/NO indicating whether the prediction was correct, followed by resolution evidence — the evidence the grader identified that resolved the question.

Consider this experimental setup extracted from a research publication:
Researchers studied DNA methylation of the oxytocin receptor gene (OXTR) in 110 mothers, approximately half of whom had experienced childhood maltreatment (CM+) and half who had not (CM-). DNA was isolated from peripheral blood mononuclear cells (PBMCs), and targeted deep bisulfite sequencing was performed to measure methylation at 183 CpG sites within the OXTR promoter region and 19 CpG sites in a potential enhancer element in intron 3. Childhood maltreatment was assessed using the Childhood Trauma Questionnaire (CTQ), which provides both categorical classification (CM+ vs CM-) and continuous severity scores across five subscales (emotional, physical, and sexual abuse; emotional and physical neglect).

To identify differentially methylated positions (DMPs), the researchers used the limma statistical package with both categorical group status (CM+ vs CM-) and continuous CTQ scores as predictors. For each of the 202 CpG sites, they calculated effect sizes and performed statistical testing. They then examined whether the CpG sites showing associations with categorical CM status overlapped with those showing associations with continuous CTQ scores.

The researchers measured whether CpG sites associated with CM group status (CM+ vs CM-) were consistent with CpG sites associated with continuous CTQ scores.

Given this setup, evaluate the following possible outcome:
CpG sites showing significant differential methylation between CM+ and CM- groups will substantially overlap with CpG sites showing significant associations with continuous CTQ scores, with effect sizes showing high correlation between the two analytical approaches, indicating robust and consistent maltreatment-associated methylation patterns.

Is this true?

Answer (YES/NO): NO